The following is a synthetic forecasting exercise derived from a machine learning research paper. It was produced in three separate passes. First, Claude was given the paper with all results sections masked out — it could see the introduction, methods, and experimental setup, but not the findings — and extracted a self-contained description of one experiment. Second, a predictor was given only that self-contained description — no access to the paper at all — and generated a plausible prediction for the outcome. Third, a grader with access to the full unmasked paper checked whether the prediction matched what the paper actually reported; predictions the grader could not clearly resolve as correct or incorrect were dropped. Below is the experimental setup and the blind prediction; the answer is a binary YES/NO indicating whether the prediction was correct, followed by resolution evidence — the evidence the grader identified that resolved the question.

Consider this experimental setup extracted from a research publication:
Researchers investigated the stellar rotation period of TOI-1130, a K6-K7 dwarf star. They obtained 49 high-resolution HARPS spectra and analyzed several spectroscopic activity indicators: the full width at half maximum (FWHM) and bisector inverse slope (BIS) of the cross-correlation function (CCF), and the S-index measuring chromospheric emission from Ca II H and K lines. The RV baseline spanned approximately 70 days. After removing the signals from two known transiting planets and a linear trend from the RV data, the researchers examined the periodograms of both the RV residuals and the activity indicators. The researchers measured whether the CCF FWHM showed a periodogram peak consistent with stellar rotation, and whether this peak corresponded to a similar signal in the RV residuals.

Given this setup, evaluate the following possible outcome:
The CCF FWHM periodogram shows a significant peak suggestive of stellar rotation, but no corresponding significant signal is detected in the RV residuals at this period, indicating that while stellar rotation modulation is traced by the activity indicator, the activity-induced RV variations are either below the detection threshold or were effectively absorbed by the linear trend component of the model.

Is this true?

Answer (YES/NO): YES